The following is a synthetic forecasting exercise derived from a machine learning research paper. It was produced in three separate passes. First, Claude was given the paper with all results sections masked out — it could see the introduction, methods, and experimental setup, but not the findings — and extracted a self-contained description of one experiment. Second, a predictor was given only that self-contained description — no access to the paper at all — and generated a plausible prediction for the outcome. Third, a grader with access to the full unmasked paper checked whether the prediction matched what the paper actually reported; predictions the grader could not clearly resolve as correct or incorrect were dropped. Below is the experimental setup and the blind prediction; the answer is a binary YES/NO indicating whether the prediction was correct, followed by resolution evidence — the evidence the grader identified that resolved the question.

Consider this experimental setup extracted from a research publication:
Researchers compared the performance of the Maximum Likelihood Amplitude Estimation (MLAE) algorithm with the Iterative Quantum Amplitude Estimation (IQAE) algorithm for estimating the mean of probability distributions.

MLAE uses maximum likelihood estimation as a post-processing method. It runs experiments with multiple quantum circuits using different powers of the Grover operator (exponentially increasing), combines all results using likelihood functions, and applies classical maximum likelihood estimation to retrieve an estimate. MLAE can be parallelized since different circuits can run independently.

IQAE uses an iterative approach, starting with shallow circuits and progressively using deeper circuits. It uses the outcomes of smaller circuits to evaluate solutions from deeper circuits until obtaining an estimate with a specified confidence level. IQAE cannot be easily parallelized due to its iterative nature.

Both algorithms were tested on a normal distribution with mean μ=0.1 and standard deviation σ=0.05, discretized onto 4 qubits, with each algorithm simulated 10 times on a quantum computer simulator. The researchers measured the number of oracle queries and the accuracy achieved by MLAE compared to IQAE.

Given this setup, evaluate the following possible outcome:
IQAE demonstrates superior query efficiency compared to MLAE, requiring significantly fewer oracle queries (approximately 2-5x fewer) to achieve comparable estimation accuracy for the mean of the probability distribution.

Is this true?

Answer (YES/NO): NO